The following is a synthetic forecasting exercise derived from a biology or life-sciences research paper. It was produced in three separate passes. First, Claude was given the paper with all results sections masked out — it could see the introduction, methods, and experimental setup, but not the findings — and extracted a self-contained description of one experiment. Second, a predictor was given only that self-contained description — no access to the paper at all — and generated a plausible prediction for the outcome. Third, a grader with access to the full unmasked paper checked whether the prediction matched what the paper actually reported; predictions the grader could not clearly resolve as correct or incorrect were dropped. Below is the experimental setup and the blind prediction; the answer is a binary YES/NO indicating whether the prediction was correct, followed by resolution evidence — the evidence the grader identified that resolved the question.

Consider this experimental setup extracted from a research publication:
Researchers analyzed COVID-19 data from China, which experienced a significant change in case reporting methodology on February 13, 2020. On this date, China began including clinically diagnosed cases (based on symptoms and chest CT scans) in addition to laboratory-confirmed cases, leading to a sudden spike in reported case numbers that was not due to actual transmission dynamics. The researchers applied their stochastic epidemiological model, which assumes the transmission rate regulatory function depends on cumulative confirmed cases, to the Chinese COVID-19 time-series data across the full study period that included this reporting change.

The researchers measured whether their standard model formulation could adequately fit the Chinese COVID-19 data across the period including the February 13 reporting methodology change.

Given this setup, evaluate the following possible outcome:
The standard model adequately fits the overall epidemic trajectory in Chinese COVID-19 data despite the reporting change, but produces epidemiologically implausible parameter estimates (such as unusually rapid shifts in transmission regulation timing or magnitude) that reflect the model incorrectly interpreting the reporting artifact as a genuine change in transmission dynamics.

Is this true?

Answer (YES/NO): NO